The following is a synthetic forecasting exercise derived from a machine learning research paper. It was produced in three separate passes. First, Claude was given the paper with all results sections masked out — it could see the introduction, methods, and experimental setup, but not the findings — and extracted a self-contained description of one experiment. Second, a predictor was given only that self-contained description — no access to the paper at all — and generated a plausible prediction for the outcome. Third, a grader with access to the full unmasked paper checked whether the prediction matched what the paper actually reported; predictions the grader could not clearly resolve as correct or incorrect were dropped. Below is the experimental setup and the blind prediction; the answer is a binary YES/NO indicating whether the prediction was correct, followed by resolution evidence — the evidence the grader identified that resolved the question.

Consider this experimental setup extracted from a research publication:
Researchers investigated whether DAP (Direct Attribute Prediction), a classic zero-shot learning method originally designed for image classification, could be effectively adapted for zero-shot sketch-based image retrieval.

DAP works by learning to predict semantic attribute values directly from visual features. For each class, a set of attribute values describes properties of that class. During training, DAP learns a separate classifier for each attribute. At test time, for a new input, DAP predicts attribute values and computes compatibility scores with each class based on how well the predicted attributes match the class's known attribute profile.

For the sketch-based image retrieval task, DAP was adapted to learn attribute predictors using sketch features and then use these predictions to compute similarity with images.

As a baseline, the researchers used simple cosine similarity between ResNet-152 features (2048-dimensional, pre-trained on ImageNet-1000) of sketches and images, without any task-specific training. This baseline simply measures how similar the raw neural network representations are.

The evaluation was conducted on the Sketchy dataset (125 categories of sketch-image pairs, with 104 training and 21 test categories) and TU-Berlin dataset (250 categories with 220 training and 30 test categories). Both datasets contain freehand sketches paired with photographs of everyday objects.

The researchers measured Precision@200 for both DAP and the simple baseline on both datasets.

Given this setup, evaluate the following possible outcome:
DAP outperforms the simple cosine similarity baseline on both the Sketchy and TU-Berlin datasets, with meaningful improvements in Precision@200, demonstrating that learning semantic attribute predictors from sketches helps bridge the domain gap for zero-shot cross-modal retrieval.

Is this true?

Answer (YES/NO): NO